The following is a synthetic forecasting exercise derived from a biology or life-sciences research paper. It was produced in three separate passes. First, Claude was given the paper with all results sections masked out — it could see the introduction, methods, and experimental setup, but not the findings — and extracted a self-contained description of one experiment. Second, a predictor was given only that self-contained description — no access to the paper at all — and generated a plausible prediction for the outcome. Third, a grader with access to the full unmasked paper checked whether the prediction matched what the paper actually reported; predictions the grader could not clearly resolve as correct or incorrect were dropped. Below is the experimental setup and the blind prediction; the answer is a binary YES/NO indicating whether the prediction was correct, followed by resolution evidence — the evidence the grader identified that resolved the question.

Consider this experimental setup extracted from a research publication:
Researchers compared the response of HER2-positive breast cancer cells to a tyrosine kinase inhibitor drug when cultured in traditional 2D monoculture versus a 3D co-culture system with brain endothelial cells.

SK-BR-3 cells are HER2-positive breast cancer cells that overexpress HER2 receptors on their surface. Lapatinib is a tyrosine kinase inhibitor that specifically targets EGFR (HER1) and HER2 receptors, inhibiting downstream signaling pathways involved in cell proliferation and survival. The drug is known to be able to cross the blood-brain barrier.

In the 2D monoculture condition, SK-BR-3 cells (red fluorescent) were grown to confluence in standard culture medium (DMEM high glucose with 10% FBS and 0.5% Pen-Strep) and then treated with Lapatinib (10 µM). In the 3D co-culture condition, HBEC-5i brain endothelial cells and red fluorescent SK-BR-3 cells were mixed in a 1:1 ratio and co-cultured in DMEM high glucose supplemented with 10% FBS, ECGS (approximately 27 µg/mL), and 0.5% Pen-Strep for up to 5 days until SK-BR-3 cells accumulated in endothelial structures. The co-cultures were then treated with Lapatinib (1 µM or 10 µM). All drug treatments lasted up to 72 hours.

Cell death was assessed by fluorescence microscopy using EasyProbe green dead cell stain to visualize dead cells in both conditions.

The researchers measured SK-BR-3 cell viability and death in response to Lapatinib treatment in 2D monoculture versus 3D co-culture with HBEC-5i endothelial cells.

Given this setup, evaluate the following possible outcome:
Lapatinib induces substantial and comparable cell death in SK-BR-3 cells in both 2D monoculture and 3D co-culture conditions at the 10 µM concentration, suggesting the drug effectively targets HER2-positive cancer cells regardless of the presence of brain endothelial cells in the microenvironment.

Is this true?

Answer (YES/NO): NO